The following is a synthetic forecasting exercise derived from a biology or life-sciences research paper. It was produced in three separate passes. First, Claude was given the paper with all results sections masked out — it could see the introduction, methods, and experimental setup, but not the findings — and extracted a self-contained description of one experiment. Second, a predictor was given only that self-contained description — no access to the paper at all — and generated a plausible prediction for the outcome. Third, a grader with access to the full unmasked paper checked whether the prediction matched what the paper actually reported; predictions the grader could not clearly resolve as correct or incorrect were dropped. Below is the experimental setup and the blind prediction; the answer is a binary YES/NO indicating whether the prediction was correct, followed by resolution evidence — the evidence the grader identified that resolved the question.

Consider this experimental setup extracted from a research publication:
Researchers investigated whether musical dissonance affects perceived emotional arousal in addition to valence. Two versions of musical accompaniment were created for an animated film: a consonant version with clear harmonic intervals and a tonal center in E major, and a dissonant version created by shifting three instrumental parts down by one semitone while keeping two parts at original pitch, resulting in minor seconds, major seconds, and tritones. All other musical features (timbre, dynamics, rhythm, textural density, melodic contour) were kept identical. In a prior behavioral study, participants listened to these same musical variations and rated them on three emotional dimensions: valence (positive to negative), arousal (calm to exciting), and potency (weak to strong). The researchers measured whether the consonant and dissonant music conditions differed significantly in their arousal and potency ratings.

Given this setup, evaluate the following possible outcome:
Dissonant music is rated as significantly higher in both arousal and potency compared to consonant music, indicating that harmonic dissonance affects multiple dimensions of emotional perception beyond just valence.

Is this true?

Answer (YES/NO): NO